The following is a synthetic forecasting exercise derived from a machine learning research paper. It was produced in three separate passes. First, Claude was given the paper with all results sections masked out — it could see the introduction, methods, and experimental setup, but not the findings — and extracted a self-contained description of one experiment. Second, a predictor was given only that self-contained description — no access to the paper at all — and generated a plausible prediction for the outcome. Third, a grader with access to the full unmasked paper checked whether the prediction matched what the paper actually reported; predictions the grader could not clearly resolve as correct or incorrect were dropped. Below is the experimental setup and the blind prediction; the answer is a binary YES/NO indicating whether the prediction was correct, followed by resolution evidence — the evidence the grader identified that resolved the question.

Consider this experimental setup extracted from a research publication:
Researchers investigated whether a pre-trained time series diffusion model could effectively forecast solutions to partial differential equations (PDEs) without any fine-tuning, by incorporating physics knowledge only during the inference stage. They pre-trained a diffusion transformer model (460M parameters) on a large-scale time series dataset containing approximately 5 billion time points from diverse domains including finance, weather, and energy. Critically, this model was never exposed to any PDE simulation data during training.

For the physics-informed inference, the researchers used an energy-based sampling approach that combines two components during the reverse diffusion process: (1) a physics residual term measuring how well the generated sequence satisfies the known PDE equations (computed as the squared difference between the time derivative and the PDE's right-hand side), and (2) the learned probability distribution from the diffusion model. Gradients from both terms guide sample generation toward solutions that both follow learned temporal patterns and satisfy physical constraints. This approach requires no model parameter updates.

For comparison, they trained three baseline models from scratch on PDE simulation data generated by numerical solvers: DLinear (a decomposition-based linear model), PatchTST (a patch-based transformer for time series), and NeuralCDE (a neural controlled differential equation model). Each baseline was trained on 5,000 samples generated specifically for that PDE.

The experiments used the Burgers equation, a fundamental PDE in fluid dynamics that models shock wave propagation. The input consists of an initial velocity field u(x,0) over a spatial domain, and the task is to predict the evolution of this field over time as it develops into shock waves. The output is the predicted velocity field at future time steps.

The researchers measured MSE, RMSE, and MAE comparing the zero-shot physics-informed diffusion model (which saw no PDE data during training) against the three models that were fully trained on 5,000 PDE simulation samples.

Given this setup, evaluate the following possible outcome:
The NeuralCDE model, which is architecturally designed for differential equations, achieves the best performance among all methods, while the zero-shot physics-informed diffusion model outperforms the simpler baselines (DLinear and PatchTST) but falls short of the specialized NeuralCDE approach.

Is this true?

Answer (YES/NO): NO